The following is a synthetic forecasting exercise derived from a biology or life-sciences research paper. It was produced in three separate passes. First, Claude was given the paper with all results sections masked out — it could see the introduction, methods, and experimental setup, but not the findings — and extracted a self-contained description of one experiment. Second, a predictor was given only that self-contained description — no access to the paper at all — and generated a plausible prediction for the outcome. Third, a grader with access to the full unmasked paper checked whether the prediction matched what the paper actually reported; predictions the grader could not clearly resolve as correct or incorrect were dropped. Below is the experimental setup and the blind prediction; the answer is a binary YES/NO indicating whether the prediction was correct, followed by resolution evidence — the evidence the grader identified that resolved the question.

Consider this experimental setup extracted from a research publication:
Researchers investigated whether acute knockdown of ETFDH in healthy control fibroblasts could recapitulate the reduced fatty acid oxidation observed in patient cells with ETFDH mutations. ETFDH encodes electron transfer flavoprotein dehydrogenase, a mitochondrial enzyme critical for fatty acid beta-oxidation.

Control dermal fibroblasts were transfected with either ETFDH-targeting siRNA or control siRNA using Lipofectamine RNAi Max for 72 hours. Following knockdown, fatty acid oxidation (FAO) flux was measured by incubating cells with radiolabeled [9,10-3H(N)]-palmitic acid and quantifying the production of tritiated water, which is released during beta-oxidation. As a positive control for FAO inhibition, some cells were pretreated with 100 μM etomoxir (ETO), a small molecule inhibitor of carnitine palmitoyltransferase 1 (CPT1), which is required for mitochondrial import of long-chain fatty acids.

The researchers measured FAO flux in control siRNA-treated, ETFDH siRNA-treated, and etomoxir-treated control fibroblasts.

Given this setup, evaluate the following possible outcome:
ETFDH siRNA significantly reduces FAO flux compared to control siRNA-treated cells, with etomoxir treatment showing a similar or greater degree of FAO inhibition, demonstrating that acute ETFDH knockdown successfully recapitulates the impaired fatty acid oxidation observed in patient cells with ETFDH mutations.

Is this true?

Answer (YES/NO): YES